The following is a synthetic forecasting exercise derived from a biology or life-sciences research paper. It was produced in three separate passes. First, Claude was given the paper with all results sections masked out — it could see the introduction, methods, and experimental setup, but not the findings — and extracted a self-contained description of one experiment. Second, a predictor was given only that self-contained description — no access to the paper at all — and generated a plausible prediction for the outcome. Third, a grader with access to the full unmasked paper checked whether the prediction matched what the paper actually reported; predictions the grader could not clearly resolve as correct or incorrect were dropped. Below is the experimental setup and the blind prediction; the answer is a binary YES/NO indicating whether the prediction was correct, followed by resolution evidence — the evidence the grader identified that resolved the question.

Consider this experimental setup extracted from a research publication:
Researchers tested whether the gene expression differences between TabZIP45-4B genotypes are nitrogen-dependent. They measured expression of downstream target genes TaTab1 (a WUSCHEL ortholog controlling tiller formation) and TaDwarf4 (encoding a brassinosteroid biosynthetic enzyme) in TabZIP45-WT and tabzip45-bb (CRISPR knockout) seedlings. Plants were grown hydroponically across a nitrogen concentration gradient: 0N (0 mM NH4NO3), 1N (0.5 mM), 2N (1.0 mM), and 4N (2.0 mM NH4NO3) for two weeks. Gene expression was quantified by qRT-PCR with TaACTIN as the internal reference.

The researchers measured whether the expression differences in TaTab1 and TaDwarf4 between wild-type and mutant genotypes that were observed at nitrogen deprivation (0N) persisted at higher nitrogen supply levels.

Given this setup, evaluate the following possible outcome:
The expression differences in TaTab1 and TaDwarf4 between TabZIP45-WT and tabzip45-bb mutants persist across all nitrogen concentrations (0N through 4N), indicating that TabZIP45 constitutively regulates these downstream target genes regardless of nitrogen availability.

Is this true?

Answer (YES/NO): NO